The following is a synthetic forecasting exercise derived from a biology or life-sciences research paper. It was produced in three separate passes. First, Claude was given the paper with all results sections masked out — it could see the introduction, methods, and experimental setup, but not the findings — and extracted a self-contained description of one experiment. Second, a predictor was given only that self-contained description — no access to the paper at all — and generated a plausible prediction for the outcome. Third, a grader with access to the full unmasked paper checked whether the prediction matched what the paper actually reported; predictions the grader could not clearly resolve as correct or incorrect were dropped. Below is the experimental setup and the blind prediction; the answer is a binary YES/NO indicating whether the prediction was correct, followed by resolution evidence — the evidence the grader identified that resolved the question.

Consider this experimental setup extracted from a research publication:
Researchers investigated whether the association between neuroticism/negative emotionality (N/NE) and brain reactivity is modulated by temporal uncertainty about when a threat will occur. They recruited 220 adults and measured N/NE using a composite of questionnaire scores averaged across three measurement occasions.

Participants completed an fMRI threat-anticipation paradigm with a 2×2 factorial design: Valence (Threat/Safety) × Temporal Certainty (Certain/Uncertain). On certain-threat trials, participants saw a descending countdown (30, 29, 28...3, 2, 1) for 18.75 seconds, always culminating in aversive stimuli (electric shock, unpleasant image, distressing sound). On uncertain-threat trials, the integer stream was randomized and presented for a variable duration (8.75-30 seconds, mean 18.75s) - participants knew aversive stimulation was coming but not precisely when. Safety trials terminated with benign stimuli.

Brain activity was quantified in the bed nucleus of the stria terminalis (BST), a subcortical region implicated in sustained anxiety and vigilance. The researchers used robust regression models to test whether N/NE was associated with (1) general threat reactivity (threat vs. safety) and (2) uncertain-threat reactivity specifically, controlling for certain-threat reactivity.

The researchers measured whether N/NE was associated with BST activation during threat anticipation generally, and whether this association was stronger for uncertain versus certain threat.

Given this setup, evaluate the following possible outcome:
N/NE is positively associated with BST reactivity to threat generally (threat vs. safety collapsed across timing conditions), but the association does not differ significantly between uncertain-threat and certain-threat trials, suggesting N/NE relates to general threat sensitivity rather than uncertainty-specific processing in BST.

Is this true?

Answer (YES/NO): NO